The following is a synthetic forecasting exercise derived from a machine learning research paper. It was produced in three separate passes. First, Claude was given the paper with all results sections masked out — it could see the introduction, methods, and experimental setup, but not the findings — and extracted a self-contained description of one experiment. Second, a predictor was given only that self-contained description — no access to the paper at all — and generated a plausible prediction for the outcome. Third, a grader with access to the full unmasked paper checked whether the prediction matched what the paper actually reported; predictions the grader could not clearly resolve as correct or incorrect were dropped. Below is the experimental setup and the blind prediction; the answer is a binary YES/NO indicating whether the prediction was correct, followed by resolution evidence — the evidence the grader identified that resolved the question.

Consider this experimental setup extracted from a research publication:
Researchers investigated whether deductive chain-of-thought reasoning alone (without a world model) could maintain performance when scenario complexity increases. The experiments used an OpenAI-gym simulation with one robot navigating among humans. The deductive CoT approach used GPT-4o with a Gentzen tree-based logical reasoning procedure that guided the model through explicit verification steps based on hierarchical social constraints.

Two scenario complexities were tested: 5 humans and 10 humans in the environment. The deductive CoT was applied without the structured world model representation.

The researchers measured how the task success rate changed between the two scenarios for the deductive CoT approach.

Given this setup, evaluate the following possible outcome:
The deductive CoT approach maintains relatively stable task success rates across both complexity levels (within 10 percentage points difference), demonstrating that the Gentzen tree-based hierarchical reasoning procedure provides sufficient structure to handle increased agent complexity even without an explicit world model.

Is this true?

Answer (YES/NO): NO